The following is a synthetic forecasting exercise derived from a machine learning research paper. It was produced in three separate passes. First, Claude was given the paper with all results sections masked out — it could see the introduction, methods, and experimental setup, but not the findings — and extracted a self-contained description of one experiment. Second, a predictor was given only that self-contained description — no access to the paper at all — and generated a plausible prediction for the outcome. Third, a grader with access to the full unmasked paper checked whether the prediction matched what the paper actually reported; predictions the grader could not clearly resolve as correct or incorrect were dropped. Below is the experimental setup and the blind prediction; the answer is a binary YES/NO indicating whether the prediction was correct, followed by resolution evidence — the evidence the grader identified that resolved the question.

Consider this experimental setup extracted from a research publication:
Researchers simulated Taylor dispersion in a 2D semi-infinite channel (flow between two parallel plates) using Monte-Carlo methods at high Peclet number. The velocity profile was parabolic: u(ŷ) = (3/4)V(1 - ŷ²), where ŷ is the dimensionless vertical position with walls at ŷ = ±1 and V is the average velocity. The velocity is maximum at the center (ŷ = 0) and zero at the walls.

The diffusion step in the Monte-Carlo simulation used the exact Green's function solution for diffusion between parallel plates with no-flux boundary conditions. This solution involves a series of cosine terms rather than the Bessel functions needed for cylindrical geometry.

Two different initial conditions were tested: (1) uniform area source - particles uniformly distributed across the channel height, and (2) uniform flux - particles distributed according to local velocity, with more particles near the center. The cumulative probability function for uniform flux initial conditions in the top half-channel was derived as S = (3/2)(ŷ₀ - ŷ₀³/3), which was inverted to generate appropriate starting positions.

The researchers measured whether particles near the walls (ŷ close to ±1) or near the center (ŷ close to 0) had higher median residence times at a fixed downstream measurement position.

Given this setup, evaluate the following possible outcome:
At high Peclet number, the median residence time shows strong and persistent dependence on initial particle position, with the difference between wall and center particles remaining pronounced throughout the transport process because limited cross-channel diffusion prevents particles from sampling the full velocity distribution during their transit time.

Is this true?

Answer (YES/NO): NO